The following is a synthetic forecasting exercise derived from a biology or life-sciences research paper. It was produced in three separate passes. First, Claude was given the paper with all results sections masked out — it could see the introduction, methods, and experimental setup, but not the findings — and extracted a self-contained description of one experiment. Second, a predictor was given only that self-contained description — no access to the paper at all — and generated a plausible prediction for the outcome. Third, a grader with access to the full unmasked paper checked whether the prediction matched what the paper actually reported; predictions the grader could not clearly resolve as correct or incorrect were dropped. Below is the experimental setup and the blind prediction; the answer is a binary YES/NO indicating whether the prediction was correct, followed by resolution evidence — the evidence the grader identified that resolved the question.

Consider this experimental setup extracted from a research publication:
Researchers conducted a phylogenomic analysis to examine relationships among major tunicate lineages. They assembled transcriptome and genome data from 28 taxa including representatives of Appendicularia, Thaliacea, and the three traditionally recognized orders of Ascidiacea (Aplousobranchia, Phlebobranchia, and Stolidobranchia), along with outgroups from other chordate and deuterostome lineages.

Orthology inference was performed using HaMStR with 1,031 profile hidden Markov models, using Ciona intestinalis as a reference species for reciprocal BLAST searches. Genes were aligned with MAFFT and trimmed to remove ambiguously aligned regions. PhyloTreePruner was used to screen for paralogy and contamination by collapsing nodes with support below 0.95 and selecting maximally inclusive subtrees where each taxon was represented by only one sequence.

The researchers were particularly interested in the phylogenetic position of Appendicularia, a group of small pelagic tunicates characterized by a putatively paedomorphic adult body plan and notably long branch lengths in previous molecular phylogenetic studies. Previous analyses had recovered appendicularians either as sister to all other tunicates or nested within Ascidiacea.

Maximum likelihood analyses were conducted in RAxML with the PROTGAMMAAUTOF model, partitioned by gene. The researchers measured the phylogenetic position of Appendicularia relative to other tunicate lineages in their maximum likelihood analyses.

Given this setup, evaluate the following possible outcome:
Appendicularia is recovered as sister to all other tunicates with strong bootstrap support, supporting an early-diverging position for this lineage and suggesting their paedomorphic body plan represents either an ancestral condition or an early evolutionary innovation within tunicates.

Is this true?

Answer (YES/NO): YES